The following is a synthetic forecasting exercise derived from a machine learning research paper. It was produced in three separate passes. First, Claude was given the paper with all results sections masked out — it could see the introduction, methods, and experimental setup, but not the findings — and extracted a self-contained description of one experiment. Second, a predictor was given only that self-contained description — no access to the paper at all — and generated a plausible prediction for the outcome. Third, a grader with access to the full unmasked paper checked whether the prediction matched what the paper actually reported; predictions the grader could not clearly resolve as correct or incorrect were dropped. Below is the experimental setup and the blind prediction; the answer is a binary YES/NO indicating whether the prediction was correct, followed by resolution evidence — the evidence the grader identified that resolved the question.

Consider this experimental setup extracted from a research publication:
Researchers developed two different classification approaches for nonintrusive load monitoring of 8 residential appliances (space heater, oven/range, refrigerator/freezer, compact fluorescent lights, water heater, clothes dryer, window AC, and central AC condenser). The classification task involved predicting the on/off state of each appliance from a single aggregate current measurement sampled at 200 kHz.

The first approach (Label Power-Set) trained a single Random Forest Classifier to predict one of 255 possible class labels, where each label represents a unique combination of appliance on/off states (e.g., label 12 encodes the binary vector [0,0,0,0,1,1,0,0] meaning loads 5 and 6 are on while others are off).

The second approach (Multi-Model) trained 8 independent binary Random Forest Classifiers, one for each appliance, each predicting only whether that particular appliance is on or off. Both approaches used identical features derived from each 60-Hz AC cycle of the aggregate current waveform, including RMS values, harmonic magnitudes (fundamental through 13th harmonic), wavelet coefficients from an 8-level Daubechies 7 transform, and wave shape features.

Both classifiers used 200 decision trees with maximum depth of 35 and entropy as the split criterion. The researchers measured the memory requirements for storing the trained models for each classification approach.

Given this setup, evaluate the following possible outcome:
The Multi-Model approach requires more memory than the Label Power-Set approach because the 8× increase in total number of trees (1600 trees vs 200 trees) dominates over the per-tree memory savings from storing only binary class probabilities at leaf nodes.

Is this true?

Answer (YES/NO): NO